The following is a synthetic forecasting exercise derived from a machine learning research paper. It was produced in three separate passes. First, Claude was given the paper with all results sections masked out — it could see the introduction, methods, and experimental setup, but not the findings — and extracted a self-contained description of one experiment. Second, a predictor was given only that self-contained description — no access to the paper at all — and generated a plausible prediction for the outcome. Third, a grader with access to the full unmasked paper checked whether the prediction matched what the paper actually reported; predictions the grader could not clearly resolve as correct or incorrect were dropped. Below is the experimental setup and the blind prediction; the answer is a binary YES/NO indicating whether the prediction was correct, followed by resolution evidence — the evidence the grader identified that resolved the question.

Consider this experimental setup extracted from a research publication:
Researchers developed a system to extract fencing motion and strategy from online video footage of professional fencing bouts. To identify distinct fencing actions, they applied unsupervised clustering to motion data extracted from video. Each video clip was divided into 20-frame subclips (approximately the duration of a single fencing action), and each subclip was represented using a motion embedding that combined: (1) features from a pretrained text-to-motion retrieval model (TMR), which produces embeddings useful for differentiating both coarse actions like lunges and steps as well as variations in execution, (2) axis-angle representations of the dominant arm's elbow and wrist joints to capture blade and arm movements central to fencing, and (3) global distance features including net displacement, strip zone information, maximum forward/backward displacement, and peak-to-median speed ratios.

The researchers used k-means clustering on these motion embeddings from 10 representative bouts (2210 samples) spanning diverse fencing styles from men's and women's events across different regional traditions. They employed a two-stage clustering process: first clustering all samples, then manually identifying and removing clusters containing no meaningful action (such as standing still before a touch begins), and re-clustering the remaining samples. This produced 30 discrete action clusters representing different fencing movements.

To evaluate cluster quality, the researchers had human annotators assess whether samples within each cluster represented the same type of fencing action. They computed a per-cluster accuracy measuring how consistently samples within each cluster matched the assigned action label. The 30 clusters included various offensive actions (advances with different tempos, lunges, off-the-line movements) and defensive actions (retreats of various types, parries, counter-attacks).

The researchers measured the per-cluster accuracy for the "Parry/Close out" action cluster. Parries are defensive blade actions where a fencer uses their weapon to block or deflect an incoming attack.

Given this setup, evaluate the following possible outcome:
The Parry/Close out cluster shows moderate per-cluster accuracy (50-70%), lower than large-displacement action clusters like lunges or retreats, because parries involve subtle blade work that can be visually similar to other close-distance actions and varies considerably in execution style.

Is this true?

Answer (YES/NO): NO